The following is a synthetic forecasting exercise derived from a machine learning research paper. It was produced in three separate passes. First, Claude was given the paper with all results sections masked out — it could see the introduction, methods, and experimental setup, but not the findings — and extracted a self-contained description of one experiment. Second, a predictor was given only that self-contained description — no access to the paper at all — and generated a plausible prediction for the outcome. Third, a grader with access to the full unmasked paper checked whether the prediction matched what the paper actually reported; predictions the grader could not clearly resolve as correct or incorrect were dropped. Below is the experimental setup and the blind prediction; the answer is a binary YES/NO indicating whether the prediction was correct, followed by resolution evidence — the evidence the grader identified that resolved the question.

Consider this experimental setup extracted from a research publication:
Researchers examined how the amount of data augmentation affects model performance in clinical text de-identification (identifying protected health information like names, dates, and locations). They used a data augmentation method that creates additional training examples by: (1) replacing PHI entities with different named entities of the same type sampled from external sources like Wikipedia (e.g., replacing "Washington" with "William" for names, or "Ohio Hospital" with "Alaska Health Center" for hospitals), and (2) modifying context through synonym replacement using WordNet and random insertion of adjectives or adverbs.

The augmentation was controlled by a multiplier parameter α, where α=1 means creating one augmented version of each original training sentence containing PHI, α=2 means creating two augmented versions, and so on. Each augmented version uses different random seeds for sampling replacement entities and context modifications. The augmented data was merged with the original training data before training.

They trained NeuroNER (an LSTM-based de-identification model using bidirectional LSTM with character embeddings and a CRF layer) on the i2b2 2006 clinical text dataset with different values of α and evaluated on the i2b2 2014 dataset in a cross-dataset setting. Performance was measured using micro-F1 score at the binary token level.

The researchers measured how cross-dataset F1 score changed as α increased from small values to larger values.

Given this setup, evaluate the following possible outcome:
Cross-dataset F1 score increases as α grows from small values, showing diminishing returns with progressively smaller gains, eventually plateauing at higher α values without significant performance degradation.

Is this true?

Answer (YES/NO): NO